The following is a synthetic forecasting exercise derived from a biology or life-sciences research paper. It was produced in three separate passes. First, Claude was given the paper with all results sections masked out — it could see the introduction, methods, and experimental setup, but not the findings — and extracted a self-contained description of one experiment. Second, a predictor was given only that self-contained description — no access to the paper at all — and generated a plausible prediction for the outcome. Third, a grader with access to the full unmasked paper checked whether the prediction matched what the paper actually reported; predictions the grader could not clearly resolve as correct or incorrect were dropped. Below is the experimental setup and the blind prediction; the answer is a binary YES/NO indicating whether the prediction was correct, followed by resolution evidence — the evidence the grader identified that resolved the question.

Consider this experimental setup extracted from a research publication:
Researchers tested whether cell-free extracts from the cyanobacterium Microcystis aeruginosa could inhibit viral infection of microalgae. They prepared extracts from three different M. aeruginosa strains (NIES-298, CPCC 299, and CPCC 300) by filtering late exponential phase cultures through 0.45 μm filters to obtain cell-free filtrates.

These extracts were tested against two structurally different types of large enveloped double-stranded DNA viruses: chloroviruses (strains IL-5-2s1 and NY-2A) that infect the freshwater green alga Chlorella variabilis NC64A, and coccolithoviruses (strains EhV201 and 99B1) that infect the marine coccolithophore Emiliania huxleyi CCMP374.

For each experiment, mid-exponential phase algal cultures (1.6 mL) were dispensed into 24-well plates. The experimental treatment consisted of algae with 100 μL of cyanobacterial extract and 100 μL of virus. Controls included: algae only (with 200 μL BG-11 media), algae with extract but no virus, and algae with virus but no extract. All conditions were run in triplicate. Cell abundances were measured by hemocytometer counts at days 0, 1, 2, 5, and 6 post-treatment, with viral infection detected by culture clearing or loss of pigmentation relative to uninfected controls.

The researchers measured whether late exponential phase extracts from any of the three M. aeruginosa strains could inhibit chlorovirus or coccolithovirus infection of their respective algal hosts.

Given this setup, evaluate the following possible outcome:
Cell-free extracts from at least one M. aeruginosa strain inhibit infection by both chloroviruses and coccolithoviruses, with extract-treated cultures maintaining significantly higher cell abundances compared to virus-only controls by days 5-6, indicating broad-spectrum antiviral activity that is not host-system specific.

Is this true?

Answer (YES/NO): NO